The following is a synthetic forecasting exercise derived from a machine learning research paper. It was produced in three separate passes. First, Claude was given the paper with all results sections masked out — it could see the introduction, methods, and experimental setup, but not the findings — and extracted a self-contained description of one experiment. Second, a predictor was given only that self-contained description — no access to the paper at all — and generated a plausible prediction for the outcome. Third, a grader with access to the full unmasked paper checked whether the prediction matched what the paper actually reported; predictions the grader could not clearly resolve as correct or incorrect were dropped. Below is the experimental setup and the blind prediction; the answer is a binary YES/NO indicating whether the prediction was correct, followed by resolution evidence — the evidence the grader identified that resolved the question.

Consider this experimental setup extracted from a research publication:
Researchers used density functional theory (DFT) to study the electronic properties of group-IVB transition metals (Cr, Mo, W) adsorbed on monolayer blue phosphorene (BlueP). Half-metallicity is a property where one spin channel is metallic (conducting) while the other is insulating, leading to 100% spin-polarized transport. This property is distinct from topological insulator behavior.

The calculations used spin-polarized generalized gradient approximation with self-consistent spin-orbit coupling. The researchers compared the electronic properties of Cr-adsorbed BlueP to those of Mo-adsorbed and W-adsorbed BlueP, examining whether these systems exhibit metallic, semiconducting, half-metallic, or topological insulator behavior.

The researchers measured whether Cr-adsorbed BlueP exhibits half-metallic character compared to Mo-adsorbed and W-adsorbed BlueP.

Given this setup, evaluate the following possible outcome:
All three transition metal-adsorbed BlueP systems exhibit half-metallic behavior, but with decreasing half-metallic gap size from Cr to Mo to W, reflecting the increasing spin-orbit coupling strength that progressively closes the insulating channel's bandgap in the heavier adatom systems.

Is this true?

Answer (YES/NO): NO